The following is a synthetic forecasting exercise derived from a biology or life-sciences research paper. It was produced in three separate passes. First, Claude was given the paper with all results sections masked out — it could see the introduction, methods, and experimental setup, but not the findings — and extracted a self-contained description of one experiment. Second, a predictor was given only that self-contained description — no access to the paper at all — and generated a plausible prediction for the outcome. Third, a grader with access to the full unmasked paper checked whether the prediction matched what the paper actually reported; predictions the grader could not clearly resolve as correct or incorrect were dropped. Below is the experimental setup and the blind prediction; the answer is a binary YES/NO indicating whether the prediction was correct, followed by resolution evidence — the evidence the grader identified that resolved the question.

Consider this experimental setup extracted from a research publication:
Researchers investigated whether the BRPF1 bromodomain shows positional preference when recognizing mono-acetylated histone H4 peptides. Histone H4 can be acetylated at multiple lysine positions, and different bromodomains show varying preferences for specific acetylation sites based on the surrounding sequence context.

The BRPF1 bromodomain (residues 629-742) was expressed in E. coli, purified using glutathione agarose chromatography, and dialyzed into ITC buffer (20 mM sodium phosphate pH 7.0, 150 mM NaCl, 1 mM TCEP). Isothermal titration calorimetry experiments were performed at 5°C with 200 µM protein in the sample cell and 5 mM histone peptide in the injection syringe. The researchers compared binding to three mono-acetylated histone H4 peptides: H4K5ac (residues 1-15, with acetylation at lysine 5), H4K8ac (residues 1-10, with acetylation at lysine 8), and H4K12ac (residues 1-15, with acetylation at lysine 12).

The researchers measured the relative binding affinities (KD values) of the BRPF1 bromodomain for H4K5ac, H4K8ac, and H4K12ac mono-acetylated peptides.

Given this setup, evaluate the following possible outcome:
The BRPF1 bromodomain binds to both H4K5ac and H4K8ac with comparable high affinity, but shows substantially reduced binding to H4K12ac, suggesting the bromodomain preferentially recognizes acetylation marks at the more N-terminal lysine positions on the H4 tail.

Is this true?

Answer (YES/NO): NO